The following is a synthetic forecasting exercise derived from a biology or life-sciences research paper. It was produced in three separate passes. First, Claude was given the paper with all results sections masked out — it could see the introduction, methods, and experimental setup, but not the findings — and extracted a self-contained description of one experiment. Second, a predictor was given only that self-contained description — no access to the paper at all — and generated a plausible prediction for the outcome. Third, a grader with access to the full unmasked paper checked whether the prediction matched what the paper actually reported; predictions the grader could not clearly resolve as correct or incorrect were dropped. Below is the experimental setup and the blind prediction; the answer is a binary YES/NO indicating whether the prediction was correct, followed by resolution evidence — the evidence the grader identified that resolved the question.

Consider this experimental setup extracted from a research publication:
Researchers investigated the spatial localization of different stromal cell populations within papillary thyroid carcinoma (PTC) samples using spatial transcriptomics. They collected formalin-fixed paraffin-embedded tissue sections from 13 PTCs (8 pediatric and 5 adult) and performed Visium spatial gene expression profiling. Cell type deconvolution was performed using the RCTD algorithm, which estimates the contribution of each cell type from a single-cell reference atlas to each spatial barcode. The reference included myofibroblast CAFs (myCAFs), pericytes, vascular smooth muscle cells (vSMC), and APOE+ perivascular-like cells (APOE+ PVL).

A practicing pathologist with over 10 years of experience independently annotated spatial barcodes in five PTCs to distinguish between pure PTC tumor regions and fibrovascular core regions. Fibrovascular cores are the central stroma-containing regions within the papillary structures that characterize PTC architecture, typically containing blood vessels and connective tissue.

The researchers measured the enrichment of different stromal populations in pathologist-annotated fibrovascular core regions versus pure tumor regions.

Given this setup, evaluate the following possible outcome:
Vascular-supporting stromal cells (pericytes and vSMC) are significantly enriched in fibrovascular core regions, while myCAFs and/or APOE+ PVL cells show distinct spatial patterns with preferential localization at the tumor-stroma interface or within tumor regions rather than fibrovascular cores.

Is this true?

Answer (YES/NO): NO